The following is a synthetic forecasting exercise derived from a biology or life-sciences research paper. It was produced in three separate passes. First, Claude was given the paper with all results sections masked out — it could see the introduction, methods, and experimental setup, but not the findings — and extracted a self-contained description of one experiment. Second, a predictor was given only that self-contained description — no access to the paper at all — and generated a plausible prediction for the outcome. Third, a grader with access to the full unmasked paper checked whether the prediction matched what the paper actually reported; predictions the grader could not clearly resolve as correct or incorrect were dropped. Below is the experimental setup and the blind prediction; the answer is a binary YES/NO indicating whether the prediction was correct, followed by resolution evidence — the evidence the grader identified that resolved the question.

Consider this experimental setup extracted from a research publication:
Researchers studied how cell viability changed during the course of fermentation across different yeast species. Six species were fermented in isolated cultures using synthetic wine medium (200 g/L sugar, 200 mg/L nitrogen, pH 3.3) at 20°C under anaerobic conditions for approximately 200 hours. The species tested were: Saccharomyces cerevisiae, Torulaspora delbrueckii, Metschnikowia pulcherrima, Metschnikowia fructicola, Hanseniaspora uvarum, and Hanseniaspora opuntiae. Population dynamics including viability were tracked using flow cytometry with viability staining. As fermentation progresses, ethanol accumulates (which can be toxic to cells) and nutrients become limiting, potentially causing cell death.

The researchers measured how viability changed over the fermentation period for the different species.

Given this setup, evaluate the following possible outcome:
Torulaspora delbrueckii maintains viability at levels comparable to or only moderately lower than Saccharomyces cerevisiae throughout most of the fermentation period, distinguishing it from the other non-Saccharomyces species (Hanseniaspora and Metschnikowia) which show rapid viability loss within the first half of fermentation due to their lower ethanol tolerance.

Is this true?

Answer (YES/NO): NO